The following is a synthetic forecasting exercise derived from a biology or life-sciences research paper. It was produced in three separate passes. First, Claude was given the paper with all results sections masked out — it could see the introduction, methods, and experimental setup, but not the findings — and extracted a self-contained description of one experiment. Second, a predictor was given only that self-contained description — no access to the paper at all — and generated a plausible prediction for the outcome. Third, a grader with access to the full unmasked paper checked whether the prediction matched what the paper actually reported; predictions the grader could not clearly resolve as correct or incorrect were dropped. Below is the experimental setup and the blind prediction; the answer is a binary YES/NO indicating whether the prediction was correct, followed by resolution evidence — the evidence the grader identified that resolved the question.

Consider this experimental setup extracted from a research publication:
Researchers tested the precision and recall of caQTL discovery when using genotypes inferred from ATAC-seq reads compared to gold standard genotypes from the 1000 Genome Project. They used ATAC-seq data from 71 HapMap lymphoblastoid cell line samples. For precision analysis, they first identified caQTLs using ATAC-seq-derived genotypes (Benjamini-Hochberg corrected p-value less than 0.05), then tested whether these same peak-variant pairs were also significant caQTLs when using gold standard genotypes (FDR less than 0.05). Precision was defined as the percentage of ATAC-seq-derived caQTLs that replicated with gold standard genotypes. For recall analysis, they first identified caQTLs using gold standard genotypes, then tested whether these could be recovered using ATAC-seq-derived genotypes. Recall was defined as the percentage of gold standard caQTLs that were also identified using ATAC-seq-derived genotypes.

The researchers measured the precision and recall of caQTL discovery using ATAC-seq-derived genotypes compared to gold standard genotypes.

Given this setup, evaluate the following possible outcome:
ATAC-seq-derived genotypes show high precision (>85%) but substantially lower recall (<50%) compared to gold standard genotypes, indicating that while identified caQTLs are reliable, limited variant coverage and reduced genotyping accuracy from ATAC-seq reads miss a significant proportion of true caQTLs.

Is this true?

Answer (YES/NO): NO